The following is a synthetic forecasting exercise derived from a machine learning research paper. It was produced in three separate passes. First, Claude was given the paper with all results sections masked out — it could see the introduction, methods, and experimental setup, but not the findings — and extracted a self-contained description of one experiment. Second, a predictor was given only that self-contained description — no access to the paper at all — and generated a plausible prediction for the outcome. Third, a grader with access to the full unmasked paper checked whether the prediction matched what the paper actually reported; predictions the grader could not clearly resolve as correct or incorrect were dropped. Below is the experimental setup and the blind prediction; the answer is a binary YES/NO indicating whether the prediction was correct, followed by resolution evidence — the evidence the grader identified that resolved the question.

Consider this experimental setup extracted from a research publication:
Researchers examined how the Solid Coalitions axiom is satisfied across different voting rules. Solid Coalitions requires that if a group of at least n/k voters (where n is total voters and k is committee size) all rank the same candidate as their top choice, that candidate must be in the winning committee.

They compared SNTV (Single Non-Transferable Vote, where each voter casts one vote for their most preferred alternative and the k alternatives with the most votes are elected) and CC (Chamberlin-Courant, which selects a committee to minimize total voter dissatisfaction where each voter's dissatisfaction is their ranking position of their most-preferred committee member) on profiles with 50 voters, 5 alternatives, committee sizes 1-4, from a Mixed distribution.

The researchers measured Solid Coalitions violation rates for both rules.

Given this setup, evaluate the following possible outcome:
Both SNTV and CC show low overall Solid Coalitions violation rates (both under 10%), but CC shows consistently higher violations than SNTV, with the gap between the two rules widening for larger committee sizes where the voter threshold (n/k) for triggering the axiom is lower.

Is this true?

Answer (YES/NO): NO